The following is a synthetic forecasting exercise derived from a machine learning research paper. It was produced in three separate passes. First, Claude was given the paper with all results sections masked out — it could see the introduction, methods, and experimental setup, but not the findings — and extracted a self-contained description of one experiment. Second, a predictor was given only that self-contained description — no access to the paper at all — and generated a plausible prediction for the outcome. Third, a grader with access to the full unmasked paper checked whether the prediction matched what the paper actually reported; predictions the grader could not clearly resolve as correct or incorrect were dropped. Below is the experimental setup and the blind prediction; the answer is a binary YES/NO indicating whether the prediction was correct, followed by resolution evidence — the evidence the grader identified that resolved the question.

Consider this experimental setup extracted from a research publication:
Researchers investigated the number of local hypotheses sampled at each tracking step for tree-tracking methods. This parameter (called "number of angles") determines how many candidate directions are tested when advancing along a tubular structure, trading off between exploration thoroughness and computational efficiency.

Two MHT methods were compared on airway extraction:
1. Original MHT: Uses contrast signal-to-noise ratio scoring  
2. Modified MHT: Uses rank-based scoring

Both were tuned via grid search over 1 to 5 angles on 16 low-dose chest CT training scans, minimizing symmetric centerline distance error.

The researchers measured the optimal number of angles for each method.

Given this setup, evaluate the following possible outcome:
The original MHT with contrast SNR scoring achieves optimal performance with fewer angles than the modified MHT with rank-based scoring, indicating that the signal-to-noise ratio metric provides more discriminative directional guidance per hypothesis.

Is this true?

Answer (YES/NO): NO